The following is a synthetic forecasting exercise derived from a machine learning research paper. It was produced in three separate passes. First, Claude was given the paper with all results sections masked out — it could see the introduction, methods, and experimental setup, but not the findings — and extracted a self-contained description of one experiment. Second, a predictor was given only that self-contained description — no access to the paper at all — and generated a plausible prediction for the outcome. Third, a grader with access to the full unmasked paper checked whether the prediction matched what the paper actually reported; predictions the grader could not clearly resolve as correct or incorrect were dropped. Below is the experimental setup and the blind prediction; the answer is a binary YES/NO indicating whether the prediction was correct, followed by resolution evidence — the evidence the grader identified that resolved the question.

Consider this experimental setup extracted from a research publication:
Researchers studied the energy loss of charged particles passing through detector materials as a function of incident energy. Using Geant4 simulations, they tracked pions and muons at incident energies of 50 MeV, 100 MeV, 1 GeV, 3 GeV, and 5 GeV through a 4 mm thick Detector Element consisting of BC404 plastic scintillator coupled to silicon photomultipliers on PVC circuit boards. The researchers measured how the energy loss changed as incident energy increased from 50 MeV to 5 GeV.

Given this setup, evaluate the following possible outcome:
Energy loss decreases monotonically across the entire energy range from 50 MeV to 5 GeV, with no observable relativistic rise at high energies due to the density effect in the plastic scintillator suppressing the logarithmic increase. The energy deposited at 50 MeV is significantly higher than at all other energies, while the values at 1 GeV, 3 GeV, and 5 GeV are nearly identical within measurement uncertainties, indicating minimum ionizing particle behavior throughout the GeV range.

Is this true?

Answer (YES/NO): NO